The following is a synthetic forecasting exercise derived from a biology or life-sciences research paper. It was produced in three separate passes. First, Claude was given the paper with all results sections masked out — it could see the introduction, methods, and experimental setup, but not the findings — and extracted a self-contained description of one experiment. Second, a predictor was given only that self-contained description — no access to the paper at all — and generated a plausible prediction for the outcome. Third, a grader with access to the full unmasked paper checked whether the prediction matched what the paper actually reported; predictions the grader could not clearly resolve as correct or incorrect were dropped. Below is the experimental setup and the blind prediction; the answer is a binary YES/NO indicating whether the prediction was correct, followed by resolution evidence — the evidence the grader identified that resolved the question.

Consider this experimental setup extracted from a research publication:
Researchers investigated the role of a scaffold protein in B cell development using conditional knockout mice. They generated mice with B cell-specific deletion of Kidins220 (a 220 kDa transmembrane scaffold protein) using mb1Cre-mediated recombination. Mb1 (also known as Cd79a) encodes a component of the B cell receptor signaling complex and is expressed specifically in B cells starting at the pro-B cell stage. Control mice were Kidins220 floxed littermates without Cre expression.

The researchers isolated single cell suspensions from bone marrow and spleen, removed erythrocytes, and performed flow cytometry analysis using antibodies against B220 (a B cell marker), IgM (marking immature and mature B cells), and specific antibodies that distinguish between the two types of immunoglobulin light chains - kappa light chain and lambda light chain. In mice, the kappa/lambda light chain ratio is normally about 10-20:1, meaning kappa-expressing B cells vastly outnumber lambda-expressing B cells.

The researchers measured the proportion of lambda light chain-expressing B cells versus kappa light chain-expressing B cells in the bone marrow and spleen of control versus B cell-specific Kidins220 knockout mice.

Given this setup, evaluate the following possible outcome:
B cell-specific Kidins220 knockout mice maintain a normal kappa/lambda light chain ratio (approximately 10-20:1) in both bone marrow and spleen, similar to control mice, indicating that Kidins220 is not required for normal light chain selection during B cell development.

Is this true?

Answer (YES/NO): NO